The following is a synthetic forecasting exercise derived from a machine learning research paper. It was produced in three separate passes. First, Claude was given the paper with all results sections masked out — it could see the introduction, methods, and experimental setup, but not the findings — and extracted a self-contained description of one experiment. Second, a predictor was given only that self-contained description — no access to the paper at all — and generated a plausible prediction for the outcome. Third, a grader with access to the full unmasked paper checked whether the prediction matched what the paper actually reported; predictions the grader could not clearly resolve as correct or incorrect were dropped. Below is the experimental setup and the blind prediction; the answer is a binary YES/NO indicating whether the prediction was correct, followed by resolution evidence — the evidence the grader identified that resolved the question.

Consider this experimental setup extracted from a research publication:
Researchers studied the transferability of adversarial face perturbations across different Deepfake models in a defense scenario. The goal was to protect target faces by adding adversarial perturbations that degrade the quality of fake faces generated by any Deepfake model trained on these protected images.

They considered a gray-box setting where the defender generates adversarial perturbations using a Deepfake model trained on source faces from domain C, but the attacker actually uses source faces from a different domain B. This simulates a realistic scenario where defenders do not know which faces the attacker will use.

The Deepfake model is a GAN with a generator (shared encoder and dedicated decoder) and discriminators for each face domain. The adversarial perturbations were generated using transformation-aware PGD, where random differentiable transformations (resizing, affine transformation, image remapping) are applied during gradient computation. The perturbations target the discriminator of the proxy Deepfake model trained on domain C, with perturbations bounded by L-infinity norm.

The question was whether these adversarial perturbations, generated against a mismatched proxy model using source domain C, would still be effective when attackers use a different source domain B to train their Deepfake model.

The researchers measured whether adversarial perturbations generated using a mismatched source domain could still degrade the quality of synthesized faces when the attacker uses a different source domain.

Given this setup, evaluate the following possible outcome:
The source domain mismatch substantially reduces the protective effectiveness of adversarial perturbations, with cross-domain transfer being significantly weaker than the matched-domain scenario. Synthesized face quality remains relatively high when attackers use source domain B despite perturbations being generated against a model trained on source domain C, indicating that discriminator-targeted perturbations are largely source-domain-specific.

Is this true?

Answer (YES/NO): NO